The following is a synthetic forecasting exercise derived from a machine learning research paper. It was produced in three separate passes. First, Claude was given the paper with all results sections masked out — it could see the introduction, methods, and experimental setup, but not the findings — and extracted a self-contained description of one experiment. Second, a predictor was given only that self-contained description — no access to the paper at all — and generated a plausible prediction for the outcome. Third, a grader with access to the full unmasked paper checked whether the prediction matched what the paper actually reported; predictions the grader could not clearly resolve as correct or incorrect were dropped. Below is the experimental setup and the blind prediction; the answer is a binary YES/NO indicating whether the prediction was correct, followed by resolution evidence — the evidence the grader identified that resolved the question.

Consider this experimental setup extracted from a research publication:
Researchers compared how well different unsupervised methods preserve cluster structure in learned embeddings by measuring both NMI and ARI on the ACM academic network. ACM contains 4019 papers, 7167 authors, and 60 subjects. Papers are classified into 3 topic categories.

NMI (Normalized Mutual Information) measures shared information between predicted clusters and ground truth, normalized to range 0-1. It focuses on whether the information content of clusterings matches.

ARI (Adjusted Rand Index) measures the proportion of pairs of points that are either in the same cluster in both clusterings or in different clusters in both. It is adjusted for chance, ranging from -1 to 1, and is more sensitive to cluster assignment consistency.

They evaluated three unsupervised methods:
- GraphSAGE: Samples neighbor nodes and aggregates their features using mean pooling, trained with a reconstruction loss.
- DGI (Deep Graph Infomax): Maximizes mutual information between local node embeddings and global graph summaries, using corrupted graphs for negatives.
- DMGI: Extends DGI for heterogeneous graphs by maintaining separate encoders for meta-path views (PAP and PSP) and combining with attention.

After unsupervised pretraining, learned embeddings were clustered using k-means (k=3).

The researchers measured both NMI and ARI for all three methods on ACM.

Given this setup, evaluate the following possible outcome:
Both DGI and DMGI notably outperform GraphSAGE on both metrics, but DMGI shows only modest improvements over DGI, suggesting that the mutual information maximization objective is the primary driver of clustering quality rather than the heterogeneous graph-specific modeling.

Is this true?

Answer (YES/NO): NO